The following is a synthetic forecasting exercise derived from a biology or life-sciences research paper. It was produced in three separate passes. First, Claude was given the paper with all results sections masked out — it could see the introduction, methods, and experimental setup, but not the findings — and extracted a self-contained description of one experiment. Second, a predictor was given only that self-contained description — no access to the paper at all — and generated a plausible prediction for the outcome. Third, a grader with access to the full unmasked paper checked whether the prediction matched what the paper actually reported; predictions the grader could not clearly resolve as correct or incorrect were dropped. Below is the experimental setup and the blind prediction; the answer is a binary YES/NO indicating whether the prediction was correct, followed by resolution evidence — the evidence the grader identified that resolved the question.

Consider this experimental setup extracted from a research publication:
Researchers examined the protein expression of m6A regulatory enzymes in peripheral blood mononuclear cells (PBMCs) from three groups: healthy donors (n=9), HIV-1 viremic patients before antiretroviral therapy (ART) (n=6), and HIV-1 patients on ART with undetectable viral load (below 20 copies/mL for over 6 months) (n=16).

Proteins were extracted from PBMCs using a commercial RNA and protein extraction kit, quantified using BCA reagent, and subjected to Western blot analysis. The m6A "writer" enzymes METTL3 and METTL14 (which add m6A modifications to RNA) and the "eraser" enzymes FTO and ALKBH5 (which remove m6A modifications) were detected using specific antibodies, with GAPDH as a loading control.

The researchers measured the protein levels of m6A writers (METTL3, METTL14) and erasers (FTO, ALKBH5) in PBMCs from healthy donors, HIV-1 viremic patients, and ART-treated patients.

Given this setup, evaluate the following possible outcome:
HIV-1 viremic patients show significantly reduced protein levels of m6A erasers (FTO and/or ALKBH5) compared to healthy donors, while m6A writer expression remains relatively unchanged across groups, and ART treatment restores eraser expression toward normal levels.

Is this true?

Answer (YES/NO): NO